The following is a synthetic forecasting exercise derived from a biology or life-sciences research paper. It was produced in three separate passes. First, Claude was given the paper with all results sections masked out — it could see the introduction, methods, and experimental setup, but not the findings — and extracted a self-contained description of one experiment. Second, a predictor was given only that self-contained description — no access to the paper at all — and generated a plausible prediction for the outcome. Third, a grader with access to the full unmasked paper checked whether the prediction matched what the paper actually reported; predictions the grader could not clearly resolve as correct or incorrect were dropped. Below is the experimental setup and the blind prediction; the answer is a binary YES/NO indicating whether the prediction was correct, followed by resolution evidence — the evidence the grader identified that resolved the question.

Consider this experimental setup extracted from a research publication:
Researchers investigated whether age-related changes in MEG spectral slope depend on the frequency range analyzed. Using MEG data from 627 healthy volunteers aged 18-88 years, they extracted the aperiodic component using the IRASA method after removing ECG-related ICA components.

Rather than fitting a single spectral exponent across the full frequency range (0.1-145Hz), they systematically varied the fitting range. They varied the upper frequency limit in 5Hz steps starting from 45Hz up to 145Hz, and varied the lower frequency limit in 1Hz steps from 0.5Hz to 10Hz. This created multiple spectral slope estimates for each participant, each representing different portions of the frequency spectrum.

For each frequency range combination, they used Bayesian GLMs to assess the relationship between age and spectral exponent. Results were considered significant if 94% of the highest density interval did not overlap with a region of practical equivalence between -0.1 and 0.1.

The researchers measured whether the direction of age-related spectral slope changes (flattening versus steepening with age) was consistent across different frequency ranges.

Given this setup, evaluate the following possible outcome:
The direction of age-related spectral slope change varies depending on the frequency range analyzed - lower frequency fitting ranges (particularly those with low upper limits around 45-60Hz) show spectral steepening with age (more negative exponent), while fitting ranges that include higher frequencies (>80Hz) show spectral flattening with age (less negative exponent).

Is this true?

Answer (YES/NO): NO